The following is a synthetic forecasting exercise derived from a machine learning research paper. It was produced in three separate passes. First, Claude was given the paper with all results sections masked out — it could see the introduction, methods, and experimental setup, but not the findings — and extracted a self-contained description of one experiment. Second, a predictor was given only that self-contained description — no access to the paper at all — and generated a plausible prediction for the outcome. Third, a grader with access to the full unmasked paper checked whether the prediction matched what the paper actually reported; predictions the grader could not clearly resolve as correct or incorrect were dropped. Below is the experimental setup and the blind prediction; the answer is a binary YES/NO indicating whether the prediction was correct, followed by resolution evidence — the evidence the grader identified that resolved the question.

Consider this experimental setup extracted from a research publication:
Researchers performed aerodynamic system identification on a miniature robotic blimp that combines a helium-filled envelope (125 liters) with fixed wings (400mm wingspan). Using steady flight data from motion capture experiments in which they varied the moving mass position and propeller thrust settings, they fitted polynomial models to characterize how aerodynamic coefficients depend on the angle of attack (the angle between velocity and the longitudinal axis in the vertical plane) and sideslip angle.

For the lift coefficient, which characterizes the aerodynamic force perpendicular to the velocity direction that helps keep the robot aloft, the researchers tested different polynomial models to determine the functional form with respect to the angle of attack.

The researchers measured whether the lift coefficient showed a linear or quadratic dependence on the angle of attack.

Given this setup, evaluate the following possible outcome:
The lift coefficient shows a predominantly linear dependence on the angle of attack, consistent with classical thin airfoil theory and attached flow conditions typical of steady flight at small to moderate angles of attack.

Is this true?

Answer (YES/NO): YES